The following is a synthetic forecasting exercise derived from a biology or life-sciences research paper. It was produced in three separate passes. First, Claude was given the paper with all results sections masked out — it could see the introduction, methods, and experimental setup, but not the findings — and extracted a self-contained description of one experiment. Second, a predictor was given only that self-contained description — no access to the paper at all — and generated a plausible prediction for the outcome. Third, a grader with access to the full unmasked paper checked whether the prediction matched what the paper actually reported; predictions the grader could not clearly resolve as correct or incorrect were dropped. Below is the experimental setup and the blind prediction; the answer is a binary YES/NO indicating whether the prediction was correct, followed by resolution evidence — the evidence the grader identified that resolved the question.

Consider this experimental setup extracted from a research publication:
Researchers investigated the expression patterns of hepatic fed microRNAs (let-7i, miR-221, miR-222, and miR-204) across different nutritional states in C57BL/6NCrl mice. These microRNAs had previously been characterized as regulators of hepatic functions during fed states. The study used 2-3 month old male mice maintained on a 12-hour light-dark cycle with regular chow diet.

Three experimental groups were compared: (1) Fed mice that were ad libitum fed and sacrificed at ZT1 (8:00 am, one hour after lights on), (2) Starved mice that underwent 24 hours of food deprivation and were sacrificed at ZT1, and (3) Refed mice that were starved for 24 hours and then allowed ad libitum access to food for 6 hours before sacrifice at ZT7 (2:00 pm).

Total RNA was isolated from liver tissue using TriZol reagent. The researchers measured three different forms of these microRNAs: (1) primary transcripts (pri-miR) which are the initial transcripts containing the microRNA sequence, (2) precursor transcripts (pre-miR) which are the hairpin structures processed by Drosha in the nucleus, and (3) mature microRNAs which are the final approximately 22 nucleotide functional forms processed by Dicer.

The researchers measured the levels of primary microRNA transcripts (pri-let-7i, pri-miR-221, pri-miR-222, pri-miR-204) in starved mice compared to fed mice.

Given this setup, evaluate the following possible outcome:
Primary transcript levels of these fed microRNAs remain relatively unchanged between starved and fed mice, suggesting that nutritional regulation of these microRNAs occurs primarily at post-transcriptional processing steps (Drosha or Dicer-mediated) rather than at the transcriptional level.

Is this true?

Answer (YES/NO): NO